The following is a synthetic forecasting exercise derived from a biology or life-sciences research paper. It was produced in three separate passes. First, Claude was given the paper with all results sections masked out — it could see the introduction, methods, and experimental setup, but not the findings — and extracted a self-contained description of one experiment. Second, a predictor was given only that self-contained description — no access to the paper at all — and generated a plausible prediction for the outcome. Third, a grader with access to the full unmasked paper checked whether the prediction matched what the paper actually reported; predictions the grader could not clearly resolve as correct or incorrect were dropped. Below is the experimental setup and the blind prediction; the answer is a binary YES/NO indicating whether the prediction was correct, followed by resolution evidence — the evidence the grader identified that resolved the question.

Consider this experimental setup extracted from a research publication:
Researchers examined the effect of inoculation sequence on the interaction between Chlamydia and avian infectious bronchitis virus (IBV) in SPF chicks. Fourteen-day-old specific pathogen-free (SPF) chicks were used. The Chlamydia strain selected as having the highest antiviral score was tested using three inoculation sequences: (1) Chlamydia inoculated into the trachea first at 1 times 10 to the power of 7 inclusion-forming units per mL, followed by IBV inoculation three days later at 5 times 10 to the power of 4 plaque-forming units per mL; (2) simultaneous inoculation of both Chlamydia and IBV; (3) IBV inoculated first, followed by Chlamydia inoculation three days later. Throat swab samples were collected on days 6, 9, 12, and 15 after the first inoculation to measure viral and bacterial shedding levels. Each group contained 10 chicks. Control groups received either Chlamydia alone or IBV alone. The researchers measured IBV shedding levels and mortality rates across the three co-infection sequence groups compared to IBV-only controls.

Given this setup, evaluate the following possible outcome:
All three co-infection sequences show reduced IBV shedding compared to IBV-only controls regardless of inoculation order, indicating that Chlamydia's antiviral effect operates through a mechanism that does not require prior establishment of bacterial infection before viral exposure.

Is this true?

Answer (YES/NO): YES